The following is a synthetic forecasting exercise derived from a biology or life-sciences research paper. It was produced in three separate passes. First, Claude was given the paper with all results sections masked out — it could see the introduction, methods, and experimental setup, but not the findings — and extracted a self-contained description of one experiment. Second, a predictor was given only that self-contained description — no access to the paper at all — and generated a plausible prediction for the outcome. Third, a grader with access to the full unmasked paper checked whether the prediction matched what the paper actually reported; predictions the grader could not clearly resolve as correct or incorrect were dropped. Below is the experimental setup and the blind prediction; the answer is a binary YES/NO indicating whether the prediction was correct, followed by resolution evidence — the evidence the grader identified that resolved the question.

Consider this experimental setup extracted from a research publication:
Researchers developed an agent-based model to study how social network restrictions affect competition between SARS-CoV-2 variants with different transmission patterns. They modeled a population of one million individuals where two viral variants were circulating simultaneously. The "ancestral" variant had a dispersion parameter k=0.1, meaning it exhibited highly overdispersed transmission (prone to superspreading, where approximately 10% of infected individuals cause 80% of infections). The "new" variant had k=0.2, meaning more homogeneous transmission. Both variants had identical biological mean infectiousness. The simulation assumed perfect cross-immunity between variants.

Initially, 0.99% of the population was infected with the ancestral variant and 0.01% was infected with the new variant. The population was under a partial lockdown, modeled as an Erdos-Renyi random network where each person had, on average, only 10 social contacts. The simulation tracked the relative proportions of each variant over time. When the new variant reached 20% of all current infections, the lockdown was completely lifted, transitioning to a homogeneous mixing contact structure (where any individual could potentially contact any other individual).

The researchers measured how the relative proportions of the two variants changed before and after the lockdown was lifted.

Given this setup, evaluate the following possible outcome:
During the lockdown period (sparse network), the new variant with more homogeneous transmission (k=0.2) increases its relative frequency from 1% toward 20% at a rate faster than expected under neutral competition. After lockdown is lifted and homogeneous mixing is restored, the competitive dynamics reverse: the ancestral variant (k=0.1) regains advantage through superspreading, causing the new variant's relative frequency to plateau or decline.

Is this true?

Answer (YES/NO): NO